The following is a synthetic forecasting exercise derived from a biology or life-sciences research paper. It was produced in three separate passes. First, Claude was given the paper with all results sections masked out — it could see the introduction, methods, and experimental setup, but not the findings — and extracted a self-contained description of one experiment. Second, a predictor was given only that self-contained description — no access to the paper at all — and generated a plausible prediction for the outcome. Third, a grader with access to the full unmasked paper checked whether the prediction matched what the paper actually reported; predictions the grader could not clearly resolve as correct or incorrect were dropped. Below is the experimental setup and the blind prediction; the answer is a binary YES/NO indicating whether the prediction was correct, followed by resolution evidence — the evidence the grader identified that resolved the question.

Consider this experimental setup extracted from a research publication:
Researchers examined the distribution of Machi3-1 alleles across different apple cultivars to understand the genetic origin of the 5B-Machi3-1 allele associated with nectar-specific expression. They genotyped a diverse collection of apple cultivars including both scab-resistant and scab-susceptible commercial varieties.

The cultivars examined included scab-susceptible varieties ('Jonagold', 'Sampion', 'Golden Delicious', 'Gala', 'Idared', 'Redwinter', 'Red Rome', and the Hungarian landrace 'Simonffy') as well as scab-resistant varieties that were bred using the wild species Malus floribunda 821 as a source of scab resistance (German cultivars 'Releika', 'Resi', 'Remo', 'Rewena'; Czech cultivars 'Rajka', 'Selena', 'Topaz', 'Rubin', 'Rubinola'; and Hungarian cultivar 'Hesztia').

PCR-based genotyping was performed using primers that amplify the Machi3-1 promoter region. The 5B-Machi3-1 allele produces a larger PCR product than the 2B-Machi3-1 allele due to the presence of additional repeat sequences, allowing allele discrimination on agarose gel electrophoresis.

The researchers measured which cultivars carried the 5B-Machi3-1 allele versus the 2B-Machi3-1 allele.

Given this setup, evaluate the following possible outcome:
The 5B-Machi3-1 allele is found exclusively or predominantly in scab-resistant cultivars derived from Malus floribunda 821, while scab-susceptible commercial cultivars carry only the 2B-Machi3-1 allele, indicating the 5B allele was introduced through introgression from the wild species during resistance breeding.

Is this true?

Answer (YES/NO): YES